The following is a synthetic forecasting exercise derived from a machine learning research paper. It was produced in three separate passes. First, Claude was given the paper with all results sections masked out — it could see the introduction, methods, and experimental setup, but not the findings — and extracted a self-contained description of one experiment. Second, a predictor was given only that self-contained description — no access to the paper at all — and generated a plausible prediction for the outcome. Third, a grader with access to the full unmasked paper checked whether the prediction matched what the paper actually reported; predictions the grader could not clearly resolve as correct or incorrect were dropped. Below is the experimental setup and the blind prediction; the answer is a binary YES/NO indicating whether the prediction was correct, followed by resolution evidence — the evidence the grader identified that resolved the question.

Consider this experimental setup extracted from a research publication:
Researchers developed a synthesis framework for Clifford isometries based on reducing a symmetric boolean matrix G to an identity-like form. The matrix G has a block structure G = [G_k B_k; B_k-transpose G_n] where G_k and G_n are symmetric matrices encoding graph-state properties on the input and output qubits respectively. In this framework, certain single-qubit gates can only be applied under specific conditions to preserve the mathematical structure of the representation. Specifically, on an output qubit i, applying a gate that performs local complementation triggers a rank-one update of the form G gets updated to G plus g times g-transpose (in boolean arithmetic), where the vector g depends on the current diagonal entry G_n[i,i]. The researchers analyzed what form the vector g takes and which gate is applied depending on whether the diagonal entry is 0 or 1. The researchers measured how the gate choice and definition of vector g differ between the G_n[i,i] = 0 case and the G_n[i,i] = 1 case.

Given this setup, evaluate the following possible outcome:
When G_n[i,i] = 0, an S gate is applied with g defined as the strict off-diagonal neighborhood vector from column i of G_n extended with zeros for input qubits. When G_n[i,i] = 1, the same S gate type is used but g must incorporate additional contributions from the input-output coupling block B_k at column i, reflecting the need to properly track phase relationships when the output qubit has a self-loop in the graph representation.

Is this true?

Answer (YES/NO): NO